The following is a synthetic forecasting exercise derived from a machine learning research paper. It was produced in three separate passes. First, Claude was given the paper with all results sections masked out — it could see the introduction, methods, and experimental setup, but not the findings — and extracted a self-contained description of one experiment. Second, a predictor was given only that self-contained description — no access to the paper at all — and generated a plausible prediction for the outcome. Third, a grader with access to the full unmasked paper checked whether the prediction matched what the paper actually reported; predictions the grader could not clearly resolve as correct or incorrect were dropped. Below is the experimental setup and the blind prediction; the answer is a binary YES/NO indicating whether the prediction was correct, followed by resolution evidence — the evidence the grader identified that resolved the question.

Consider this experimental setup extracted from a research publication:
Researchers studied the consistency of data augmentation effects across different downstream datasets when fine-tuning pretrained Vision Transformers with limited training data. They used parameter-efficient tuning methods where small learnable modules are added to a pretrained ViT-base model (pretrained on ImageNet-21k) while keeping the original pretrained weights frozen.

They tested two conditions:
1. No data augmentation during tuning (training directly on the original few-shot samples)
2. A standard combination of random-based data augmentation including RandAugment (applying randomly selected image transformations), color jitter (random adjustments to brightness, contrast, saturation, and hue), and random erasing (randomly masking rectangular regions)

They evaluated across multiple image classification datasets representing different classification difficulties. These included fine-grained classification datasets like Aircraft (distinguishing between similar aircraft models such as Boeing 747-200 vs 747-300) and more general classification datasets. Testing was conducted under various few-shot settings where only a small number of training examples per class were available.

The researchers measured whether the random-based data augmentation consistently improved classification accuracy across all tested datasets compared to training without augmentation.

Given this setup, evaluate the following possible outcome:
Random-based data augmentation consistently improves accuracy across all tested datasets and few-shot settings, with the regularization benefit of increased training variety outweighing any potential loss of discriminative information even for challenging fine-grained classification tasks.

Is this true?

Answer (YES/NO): NO